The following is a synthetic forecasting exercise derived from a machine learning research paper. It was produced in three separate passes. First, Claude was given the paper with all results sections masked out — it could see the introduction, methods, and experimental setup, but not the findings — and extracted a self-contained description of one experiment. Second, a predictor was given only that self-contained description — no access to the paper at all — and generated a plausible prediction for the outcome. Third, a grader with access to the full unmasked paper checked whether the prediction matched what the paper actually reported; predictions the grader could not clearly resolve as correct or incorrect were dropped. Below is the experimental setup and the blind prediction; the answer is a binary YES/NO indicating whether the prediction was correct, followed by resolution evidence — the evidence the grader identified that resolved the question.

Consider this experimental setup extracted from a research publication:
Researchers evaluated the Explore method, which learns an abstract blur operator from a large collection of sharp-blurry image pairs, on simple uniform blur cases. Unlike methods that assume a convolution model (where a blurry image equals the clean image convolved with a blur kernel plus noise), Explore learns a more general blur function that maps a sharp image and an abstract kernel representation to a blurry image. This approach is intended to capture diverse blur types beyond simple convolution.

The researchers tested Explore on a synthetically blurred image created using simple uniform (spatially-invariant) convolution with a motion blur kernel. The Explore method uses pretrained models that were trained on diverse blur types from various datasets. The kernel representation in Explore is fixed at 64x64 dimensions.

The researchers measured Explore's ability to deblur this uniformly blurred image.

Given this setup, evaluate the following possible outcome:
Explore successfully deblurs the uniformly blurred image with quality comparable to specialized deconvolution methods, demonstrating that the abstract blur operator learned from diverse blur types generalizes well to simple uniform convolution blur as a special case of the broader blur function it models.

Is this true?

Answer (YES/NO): NO